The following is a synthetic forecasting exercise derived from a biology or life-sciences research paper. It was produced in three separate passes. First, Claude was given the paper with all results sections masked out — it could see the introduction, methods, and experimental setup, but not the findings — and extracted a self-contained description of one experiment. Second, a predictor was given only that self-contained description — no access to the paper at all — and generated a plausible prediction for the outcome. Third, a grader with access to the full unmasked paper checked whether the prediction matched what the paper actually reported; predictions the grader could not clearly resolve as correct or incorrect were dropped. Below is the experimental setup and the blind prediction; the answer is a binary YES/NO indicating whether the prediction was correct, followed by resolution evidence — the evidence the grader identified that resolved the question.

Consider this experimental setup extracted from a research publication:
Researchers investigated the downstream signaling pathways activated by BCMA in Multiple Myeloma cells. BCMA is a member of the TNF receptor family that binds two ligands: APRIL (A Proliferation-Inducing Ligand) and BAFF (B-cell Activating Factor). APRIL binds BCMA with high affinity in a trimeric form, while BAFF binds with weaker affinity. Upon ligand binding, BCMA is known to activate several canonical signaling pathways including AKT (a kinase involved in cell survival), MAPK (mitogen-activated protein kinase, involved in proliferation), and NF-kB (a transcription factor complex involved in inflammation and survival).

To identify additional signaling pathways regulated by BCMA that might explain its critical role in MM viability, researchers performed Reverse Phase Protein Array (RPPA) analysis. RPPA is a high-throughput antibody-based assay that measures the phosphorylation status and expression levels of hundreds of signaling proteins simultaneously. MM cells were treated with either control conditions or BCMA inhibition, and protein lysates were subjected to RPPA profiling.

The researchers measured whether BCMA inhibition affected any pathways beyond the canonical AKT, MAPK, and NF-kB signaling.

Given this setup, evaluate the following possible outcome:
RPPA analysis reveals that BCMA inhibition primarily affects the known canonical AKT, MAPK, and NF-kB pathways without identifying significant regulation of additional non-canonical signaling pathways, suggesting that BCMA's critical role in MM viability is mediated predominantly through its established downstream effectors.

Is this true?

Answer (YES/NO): NO